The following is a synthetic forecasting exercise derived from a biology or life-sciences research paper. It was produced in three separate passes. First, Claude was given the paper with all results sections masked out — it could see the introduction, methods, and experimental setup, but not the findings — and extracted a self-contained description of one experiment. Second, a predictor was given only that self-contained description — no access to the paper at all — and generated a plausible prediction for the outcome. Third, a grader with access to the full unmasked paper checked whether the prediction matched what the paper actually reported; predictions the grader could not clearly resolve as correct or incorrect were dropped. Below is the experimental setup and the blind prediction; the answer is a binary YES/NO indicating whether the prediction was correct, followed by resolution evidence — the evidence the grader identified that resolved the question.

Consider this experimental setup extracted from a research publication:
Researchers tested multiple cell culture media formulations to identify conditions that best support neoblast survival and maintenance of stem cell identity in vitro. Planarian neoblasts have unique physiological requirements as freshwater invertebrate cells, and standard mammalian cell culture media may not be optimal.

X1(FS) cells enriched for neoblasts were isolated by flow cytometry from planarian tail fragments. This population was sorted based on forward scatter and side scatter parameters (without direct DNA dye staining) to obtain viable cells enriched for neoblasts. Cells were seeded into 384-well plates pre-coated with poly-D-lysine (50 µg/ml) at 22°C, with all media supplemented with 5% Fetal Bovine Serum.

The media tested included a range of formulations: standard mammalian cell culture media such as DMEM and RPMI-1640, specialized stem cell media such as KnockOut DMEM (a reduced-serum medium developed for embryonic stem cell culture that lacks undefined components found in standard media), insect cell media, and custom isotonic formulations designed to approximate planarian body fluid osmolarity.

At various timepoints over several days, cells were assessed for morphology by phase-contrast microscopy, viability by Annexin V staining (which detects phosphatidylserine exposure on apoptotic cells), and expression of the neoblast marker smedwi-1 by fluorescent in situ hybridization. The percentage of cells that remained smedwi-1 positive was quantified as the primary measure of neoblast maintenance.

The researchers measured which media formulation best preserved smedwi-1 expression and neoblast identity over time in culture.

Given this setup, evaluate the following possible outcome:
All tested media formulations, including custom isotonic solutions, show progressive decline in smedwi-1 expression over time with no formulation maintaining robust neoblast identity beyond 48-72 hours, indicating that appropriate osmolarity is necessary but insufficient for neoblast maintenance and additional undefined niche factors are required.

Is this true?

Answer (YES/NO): NO